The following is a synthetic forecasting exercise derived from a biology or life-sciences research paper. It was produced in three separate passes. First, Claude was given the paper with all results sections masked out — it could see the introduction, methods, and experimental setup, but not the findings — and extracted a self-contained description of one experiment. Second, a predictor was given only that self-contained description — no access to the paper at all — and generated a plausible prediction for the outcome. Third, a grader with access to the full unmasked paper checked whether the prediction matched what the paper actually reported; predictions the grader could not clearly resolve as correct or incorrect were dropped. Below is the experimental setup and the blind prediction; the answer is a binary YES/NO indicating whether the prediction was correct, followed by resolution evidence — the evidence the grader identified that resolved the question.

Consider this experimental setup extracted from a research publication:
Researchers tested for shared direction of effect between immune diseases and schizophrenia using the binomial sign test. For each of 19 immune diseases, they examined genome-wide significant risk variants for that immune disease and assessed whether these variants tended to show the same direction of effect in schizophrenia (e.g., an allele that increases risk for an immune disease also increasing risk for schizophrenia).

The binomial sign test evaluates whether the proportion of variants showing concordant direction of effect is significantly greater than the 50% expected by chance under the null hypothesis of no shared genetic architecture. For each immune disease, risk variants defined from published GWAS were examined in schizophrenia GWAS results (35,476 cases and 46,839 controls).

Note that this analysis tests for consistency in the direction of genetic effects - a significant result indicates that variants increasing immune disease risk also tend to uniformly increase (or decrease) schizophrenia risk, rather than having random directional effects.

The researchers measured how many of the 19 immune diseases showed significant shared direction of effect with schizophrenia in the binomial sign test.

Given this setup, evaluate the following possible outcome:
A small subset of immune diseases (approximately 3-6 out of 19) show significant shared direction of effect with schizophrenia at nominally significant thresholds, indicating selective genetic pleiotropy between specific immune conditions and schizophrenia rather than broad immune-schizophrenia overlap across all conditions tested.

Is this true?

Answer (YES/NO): NO